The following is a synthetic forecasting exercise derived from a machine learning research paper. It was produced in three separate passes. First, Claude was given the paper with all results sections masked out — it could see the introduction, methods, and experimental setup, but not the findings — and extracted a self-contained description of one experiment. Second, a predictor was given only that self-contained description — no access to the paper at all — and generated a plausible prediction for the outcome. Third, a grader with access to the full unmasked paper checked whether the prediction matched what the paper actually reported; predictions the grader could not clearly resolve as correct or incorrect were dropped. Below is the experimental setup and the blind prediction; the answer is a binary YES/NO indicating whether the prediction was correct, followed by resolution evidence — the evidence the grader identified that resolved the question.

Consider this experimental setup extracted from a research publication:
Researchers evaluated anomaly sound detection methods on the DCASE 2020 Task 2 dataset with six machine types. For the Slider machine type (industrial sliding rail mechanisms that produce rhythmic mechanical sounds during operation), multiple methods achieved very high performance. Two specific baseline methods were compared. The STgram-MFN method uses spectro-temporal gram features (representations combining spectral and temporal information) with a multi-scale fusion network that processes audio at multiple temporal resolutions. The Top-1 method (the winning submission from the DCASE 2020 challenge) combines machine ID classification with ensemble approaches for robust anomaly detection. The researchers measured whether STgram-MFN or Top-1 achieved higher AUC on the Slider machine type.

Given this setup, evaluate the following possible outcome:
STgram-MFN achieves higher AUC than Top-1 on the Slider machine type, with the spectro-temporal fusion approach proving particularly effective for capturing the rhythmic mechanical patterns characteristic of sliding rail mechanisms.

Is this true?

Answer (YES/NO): YES